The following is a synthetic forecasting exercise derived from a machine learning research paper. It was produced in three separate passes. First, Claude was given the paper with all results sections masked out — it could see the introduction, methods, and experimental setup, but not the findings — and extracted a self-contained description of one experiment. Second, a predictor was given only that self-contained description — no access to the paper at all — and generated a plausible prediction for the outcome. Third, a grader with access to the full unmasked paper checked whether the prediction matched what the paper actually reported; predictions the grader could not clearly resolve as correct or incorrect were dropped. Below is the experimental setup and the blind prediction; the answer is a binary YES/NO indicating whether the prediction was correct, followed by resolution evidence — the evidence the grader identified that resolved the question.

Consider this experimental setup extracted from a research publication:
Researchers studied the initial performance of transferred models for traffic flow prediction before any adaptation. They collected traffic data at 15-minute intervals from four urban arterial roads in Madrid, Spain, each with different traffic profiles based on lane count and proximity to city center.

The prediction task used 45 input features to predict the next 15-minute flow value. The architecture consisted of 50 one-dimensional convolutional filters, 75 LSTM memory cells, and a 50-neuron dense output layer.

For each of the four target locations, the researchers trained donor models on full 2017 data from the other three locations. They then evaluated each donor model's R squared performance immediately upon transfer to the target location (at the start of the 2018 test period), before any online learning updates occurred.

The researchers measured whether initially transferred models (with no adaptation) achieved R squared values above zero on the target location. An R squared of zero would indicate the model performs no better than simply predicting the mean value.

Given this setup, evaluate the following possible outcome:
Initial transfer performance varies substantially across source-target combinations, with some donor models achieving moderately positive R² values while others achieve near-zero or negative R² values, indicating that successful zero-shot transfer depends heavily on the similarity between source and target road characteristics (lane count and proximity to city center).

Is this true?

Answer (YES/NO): NO